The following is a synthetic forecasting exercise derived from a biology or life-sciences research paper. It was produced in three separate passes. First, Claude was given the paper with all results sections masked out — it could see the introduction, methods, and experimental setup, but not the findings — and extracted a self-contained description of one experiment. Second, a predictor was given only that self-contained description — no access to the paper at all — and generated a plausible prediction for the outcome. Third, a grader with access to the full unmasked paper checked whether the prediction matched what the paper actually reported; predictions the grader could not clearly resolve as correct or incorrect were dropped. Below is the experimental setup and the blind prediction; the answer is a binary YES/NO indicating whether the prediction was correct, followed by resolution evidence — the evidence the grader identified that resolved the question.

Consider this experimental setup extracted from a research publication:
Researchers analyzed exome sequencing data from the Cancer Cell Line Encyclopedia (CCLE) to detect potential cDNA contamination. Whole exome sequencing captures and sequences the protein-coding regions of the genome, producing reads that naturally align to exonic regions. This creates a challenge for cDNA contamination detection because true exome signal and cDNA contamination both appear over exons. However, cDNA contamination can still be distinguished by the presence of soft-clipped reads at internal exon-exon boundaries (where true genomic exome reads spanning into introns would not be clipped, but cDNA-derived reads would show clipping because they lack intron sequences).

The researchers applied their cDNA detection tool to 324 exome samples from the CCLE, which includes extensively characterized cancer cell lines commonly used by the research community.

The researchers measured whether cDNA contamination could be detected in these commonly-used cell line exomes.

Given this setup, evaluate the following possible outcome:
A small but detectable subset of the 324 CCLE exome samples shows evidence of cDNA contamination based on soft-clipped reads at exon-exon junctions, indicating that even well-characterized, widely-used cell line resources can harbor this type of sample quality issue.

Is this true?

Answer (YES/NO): NO